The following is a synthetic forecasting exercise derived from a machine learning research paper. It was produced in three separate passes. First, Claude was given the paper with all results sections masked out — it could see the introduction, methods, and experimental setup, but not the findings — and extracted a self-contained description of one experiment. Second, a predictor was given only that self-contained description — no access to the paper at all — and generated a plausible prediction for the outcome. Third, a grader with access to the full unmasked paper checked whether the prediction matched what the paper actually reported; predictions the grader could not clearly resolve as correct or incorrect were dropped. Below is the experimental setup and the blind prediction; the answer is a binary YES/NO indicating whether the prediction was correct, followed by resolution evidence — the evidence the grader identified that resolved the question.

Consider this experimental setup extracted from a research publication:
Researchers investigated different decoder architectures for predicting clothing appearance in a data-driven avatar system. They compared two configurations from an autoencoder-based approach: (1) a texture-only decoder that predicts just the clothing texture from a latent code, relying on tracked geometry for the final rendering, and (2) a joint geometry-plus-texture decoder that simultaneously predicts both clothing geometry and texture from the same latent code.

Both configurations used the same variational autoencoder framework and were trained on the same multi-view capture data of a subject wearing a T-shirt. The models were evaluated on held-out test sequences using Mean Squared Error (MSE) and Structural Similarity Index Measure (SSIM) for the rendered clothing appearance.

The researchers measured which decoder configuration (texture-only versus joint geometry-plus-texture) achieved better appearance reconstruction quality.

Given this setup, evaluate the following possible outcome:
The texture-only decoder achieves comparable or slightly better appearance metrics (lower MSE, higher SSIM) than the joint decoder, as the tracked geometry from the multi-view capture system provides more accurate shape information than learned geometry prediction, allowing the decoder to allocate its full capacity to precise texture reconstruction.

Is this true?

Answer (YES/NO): NO